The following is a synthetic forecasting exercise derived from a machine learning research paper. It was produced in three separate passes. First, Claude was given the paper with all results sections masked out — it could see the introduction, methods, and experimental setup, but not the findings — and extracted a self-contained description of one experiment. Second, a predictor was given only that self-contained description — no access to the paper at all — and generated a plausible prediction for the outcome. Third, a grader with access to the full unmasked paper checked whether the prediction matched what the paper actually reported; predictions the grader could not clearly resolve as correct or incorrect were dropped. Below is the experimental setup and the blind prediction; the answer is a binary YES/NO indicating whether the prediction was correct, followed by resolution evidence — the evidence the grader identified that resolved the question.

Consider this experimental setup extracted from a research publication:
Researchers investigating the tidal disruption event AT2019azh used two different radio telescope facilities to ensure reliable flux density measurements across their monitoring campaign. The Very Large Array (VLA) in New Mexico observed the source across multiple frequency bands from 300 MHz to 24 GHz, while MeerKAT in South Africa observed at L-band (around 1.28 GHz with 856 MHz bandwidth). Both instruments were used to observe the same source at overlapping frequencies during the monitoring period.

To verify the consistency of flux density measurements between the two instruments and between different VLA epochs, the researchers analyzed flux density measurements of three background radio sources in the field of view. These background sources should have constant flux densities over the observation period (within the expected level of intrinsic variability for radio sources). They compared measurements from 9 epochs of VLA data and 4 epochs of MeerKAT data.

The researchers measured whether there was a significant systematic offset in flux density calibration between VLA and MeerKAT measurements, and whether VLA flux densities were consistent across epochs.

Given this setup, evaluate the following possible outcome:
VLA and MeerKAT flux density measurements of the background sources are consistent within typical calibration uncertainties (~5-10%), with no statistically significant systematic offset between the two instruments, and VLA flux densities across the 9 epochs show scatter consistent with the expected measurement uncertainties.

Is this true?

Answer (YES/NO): YES